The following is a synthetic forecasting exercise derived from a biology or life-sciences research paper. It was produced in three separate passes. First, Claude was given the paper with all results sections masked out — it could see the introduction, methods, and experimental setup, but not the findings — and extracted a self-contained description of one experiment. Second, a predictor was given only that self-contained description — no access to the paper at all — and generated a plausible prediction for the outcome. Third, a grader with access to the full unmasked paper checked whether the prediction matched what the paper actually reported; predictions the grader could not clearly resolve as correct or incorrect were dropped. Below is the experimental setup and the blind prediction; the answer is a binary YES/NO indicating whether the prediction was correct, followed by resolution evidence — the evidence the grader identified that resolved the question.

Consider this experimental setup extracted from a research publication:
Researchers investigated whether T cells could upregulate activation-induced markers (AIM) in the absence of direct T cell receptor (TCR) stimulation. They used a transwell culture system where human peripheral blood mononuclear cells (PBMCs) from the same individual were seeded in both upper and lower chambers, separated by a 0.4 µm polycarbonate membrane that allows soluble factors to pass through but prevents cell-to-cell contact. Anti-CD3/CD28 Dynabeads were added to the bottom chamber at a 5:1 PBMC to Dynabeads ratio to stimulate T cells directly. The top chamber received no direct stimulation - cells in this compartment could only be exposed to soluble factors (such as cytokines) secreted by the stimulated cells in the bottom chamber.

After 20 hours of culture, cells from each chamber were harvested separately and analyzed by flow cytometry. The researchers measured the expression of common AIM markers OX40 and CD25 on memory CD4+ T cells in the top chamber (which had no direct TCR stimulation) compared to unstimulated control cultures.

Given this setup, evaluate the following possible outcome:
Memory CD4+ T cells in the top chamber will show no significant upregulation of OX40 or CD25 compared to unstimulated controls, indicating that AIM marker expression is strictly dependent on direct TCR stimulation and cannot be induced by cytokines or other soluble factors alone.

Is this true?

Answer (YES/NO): NO